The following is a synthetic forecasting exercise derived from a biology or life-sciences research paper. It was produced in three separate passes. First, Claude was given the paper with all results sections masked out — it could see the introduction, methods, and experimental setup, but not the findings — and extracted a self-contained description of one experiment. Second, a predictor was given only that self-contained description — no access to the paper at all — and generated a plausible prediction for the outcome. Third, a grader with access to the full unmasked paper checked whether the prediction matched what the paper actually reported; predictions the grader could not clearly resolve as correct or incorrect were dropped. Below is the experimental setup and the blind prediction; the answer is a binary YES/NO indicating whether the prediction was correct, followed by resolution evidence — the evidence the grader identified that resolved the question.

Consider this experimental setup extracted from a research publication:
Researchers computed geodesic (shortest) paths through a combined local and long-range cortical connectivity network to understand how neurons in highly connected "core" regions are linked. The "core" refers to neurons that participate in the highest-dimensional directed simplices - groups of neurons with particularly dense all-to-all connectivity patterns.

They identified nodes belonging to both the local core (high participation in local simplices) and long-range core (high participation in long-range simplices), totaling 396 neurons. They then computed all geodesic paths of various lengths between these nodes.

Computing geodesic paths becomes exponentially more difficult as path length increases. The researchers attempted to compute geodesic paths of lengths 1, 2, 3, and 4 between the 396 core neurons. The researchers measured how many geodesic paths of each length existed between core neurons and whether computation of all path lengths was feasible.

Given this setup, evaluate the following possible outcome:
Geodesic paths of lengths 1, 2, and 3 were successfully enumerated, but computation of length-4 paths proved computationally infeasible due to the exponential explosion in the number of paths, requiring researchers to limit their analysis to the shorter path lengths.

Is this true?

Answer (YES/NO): YES